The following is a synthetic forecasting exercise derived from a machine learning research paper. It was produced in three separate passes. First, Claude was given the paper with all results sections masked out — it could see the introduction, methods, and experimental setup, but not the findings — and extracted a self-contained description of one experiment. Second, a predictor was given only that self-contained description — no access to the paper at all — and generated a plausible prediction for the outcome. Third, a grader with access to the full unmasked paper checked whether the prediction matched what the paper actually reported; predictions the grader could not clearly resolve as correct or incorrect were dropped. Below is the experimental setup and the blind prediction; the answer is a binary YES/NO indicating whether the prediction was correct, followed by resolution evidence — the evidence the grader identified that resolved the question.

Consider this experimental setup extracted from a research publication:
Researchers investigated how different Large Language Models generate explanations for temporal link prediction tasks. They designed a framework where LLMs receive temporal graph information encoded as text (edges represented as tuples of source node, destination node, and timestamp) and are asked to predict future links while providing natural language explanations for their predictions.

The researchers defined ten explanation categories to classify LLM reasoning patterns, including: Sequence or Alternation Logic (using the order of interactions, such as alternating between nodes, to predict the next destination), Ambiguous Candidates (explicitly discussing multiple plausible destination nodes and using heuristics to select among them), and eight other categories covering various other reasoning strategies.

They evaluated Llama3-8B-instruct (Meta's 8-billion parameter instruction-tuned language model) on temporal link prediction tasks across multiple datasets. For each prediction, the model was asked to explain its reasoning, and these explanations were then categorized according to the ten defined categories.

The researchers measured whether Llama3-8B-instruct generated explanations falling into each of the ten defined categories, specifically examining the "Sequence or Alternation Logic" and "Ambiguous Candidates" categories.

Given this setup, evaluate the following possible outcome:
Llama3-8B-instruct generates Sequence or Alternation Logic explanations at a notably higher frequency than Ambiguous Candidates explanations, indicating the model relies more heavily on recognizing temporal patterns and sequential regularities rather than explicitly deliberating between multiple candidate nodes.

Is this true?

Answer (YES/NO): NO